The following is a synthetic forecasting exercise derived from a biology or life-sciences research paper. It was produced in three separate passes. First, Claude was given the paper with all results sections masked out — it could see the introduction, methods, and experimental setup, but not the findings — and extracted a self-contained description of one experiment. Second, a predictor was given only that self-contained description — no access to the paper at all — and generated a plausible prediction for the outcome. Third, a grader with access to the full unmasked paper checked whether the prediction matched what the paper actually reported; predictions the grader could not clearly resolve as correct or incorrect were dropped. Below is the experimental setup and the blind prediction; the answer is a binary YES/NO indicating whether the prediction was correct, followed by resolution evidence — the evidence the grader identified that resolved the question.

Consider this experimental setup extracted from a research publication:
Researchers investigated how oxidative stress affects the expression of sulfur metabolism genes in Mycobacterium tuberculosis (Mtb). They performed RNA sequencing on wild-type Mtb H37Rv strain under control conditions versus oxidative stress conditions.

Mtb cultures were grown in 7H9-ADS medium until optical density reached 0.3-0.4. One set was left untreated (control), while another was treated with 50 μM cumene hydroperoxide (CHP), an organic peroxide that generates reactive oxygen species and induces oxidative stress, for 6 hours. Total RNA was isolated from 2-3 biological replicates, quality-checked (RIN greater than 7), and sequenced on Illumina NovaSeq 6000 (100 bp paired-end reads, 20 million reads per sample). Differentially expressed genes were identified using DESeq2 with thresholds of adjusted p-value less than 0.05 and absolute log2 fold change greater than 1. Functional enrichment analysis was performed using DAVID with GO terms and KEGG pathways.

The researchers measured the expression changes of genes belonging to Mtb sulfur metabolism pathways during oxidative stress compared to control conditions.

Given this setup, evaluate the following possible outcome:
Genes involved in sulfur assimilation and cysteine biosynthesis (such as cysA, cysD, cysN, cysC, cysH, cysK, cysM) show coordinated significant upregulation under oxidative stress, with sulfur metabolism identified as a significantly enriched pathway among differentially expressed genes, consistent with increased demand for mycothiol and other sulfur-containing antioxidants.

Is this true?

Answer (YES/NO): YES